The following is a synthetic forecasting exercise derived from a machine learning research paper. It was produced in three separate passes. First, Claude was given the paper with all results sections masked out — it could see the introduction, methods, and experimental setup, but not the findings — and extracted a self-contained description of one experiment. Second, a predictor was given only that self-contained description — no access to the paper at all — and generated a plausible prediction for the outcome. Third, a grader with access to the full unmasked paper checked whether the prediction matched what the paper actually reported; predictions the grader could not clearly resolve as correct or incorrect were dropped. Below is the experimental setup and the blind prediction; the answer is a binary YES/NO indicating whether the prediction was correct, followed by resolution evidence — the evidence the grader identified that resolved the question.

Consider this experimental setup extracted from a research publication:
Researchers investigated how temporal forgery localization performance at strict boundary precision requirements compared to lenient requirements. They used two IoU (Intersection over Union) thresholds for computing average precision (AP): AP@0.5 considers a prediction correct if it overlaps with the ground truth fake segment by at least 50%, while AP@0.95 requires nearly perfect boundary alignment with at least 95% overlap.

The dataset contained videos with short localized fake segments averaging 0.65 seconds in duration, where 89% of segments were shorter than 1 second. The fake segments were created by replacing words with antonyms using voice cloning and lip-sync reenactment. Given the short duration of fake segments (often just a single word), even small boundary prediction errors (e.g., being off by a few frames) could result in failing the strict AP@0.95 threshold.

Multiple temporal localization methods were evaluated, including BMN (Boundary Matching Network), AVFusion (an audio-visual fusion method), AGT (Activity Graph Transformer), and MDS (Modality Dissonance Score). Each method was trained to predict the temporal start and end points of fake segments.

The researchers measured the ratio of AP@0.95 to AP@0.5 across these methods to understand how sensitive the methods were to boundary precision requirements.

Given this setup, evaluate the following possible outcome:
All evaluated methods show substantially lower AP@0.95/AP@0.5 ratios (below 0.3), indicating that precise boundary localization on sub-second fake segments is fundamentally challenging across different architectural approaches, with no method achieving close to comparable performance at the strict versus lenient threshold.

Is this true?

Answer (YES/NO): YES